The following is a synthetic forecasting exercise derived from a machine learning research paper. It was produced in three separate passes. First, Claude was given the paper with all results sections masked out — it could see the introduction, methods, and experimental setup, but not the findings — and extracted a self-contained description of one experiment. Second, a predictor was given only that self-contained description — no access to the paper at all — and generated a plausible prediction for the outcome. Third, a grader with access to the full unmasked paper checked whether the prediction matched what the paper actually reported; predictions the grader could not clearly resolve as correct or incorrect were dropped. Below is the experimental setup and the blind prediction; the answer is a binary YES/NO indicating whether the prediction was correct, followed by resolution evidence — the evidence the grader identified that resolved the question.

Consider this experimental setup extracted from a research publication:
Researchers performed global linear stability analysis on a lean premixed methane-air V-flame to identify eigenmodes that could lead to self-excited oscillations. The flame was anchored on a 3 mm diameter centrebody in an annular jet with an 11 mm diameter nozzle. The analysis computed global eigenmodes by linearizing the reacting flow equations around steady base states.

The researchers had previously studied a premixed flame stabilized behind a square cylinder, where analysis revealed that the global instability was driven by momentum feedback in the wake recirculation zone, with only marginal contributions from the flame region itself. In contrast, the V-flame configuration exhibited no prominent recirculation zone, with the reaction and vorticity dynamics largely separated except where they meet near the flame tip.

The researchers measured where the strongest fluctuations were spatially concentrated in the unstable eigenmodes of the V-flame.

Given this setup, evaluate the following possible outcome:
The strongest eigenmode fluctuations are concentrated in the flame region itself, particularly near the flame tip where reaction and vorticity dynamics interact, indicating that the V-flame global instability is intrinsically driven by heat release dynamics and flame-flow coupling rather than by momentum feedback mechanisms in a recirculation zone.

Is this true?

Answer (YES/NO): YES